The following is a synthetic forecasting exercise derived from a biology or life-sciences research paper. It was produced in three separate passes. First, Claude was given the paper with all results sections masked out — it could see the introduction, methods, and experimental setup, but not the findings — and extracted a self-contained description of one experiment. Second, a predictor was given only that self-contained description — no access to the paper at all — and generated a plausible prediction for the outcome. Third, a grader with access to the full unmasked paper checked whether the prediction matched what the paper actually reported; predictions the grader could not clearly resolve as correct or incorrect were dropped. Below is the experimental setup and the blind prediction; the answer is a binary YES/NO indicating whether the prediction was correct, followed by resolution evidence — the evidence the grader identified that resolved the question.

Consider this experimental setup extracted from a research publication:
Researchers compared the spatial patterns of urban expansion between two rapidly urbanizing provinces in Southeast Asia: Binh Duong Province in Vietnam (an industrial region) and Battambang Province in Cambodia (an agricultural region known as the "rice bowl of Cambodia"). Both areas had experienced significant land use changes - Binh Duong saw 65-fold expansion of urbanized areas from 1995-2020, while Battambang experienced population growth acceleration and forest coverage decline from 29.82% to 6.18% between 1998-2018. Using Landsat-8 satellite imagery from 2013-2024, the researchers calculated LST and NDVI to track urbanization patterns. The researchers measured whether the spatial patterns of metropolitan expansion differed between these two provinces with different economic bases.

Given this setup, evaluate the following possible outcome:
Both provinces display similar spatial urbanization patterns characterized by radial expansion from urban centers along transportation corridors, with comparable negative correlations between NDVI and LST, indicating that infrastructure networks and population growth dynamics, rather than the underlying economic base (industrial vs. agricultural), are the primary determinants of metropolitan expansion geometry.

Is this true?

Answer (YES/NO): NO